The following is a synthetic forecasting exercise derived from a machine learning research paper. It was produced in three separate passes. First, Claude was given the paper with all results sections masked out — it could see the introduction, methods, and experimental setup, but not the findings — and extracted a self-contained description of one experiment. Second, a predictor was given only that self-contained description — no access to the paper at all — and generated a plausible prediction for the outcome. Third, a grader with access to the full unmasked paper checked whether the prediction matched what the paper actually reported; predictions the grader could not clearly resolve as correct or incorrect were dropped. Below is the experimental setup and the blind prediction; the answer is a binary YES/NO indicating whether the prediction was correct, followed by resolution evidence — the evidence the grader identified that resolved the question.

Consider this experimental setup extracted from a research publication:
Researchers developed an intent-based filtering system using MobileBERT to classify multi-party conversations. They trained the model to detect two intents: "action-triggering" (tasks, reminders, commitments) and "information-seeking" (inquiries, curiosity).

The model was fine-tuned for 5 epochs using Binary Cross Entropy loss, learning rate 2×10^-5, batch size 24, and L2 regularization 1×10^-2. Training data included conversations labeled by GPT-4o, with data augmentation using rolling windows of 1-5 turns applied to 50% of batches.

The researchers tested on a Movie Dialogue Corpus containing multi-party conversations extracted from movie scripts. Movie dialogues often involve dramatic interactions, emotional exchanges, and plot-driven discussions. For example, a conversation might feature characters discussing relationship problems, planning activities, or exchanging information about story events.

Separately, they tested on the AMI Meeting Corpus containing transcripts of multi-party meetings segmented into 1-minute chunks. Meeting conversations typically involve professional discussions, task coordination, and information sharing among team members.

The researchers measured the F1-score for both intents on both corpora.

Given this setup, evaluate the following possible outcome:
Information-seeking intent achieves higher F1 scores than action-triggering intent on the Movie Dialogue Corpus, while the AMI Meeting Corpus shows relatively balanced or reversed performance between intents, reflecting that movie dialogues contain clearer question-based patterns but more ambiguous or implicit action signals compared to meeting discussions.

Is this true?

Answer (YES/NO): NO